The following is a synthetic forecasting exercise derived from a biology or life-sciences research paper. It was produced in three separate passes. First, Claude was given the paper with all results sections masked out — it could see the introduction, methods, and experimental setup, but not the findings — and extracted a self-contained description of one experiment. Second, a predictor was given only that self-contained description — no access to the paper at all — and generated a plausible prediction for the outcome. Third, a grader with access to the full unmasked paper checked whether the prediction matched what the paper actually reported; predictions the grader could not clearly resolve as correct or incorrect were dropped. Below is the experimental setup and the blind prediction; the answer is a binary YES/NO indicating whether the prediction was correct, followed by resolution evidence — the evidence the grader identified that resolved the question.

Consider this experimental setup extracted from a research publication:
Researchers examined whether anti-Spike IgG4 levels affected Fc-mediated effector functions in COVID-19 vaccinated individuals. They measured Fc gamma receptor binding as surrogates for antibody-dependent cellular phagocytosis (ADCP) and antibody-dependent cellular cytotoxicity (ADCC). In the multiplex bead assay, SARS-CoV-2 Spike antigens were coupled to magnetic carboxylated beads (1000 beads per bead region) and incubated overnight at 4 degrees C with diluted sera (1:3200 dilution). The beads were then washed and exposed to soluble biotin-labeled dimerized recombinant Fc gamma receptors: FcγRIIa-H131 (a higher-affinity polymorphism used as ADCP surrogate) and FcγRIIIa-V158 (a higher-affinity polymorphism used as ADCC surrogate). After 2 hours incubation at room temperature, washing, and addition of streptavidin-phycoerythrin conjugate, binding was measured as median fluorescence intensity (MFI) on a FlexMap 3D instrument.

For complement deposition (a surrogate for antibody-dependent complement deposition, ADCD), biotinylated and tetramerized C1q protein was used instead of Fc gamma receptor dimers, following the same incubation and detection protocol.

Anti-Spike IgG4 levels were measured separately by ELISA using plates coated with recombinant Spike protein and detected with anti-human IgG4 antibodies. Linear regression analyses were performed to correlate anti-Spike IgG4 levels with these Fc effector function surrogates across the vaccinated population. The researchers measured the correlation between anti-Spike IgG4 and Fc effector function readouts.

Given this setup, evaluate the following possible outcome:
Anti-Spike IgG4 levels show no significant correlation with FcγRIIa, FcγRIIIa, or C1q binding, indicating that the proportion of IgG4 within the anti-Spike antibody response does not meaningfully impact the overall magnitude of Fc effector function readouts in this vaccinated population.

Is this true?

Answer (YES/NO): NO